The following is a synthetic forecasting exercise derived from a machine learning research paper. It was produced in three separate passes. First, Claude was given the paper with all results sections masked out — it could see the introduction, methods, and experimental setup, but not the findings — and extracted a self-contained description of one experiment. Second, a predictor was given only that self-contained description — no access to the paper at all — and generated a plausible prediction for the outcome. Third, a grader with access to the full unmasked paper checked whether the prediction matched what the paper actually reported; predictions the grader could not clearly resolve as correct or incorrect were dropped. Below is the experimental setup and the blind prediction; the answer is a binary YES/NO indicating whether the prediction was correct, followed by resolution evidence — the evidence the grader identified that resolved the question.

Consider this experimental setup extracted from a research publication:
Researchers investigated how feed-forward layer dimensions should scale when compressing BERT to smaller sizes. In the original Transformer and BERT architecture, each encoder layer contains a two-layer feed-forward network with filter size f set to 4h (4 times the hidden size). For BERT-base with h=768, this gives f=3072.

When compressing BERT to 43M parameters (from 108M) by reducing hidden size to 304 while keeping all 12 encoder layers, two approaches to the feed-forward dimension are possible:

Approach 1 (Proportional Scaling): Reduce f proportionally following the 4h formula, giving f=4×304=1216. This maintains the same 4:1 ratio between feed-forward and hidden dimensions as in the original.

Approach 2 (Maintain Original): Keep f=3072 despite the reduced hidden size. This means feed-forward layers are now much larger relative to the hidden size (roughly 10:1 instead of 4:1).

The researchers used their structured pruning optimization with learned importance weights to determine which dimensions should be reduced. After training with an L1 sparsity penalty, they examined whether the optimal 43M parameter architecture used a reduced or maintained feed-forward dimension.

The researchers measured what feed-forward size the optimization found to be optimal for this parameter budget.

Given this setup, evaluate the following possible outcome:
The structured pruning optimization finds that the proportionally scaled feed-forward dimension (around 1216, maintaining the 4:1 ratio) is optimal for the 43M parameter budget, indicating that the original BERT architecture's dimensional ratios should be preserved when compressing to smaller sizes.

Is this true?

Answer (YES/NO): NO